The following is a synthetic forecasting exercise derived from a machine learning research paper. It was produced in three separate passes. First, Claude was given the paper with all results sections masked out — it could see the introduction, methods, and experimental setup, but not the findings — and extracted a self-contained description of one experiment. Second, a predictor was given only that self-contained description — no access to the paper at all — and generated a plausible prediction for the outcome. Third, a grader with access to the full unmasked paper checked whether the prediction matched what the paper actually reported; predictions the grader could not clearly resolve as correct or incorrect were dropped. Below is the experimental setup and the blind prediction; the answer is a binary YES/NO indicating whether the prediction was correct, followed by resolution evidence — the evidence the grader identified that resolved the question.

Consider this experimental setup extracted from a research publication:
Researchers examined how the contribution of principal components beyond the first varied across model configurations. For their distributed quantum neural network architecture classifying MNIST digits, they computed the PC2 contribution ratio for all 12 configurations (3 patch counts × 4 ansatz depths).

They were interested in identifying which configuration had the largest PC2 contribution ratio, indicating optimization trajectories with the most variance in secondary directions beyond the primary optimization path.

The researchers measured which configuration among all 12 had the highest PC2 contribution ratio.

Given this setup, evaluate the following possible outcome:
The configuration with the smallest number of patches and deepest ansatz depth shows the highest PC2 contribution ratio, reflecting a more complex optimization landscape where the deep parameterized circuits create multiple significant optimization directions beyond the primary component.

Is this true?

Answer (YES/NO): NO